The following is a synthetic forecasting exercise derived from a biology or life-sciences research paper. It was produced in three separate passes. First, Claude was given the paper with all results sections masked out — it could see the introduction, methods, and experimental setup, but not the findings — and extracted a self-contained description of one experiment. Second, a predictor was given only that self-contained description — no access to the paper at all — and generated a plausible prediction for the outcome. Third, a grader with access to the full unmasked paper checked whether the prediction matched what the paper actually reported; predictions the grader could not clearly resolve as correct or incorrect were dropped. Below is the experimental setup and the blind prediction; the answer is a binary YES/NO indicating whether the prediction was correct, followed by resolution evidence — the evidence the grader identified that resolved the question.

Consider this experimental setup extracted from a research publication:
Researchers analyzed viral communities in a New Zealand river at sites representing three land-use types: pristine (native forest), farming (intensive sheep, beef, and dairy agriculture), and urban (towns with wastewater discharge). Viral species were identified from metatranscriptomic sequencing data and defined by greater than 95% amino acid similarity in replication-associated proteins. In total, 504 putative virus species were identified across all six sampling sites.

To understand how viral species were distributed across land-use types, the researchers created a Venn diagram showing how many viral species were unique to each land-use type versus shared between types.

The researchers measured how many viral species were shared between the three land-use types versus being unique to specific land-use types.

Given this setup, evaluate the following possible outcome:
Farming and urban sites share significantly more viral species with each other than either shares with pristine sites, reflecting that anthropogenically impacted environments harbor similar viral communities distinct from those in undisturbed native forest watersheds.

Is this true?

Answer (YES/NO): YES